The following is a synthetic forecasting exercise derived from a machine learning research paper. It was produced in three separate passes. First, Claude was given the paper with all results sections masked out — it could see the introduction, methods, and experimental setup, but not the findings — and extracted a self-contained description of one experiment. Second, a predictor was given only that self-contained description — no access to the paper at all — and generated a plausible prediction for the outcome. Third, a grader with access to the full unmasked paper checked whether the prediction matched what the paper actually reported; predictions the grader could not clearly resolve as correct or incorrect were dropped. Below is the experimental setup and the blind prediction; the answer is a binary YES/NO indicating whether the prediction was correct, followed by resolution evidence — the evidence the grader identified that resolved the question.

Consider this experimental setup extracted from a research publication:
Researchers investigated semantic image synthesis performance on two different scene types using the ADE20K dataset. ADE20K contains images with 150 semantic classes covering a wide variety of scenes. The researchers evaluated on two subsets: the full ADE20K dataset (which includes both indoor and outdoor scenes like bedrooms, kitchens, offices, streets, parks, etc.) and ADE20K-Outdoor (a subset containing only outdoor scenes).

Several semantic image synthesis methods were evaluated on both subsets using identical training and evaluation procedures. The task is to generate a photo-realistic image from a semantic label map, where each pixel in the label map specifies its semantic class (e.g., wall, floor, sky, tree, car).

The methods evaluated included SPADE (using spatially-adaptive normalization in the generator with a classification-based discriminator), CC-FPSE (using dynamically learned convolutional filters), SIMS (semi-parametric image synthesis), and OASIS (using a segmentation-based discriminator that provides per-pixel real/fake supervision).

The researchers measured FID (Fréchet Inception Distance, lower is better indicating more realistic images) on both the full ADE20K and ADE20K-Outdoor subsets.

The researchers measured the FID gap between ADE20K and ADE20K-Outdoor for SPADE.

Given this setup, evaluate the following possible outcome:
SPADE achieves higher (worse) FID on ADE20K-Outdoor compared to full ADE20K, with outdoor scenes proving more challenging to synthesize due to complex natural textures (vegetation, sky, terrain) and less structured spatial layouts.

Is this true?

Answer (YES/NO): YES